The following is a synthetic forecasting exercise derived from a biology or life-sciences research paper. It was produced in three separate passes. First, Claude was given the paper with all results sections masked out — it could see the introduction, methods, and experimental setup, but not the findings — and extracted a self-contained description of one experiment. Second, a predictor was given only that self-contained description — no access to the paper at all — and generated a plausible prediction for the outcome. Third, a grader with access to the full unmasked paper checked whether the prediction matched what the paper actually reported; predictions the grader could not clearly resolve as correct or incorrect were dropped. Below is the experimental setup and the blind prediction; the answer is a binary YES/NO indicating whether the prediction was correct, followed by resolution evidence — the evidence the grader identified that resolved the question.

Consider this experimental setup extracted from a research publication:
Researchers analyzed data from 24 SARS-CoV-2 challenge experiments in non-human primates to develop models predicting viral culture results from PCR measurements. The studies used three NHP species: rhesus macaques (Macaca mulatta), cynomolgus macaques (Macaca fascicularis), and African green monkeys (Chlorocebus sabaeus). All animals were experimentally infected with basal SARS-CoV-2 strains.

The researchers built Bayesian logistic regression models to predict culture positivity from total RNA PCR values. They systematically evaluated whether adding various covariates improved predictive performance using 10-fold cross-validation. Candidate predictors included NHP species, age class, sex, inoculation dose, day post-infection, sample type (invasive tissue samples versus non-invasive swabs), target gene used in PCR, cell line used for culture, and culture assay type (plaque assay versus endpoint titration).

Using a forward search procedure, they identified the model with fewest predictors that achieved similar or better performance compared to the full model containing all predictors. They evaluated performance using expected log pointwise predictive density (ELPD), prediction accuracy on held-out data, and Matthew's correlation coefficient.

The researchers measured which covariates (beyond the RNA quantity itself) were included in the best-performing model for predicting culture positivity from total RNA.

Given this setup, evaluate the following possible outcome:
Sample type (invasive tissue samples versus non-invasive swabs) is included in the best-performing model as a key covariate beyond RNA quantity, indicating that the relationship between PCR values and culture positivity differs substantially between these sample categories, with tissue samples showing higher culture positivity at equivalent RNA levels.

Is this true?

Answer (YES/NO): NO